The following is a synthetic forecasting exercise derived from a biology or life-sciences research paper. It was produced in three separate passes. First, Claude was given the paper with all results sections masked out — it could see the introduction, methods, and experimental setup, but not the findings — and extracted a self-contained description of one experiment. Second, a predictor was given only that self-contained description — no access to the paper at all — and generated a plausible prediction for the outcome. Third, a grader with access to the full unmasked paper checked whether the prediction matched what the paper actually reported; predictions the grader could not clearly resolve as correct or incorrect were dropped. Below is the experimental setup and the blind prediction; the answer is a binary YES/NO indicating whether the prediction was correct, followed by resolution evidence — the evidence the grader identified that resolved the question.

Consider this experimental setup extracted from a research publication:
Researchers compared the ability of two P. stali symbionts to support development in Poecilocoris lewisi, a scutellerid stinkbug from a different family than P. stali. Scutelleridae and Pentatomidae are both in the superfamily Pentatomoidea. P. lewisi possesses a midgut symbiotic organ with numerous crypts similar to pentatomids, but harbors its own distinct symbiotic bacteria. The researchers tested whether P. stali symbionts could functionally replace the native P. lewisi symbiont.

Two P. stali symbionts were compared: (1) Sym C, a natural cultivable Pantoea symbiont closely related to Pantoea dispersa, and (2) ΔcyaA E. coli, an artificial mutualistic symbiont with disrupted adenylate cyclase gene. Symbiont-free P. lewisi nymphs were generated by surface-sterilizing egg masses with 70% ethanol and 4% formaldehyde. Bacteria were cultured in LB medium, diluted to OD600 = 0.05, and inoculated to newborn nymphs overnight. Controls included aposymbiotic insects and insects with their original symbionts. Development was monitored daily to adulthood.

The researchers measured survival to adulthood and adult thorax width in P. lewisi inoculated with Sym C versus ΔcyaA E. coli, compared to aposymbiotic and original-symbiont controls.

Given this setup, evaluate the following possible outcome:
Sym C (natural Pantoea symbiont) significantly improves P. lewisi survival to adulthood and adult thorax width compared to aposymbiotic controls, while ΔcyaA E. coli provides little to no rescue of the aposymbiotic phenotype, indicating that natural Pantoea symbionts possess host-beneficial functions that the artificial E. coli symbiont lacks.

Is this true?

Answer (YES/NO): YES